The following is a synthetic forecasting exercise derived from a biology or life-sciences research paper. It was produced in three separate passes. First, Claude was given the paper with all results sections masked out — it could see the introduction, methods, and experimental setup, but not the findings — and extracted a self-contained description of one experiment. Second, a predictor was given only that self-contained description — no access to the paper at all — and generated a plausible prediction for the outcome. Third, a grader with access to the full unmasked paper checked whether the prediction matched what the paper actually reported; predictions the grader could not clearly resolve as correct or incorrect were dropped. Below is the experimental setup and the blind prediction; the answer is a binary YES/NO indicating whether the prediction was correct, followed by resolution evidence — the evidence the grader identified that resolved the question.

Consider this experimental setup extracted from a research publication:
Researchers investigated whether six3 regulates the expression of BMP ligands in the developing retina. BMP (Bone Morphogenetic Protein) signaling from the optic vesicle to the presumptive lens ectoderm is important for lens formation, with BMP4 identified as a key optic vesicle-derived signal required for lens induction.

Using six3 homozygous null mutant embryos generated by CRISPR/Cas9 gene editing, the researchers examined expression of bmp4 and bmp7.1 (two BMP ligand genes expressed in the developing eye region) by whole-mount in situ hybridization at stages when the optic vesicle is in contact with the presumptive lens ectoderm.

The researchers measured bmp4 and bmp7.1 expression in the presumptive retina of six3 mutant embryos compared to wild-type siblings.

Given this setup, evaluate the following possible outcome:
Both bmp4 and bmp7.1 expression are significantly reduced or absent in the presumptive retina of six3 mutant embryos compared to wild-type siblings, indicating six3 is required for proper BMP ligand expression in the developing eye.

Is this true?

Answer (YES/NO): YES